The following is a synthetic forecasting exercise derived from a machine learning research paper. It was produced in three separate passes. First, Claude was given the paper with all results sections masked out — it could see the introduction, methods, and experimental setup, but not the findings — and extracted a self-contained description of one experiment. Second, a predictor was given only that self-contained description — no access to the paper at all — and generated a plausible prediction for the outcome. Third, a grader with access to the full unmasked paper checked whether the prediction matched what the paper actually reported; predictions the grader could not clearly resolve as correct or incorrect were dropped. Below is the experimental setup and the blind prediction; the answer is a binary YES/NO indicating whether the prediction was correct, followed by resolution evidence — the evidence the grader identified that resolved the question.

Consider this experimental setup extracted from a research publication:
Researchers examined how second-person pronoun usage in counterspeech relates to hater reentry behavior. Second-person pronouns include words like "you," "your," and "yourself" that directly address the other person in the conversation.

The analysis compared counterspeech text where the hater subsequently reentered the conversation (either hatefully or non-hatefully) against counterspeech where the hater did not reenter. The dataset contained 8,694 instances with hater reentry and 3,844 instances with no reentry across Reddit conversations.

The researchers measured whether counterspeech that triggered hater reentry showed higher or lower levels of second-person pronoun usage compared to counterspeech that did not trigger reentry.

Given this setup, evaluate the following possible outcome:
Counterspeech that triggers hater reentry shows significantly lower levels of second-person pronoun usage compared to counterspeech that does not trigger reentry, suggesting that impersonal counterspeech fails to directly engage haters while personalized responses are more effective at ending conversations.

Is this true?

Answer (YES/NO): NO